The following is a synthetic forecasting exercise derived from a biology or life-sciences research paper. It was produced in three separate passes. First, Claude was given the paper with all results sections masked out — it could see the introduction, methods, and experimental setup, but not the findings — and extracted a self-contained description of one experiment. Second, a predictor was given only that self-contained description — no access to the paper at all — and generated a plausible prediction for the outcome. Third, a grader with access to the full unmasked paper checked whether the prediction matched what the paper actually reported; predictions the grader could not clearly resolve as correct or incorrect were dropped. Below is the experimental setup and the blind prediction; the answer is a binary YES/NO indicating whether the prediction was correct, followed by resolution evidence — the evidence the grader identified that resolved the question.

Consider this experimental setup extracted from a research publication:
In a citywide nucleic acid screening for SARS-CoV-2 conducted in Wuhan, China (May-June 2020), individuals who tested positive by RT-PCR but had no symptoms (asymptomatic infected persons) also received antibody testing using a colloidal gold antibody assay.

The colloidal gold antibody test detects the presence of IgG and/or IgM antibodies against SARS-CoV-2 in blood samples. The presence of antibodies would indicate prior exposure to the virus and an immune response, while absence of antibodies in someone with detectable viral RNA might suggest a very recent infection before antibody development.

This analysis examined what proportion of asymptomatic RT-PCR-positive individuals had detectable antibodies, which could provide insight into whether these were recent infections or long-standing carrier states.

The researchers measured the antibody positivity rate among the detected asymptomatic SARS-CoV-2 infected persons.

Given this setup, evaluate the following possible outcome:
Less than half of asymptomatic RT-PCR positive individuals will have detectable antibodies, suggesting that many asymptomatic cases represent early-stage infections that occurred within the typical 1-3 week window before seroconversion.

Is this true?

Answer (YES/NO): NO